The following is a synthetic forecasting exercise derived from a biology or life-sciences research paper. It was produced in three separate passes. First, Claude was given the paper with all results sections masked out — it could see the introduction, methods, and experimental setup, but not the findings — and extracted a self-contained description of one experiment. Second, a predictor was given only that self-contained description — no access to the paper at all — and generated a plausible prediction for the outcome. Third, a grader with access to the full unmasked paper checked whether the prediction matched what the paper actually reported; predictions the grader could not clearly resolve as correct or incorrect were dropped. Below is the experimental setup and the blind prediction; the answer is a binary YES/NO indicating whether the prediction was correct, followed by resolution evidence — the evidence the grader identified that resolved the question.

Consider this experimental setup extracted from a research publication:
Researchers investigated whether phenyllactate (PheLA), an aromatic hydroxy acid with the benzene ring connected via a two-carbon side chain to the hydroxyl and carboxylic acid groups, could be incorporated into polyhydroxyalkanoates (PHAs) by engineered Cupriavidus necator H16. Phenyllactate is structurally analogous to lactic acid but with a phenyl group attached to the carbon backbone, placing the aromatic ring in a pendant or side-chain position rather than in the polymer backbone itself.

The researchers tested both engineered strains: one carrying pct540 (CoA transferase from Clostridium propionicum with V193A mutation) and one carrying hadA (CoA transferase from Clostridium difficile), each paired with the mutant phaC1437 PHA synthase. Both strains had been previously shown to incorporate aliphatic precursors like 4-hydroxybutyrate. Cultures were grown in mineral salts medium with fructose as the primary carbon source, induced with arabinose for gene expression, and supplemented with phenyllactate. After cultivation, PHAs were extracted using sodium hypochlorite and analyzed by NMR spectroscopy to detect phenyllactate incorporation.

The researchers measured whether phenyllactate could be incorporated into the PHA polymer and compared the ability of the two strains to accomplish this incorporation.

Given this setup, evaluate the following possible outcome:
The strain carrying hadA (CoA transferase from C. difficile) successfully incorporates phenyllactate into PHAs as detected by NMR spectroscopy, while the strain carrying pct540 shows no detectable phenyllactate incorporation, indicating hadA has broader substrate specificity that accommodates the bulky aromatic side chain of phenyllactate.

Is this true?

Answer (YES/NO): YES